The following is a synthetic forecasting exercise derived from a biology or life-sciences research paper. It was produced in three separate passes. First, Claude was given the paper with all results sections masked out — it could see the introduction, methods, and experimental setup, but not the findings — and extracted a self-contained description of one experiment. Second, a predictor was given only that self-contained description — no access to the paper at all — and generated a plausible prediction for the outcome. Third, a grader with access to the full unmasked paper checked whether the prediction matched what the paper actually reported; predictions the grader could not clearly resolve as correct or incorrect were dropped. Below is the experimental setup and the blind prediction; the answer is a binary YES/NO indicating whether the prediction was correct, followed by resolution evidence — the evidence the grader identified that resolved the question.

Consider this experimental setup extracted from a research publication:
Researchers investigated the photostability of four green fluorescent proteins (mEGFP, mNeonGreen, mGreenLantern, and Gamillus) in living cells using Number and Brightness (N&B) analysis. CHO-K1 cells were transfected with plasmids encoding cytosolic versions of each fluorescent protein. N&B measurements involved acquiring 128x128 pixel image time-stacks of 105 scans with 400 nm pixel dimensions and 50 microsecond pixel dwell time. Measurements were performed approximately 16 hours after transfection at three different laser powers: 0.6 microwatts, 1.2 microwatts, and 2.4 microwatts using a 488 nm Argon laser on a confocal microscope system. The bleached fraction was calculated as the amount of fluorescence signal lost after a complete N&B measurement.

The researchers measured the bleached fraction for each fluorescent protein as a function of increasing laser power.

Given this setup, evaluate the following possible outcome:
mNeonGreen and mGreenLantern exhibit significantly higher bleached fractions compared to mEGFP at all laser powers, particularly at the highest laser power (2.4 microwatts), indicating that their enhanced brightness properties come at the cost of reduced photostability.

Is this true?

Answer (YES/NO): NO